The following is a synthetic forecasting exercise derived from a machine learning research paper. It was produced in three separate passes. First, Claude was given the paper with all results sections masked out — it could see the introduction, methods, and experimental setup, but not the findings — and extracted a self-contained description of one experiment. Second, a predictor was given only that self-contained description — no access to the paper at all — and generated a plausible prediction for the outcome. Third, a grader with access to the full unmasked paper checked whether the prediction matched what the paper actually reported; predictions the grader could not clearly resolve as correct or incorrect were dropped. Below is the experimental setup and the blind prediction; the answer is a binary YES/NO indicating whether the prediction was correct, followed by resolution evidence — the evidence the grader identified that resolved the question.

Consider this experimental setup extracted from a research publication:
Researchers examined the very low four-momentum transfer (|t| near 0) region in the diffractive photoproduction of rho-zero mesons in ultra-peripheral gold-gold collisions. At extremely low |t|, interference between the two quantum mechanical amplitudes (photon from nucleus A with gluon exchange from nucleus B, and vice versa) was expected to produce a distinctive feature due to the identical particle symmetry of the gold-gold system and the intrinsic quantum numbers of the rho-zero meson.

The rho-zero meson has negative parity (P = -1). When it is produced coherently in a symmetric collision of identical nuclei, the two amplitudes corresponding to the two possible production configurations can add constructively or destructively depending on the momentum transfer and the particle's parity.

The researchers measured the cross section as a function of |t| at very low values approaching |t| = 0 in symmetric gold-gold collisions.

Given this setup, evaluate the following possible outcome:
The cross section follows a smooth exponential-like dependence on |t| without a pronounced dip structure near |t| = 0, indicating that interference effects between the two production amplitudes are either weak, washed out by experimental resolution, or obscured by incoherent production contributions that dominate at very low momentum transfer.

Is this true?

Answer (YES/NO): NO